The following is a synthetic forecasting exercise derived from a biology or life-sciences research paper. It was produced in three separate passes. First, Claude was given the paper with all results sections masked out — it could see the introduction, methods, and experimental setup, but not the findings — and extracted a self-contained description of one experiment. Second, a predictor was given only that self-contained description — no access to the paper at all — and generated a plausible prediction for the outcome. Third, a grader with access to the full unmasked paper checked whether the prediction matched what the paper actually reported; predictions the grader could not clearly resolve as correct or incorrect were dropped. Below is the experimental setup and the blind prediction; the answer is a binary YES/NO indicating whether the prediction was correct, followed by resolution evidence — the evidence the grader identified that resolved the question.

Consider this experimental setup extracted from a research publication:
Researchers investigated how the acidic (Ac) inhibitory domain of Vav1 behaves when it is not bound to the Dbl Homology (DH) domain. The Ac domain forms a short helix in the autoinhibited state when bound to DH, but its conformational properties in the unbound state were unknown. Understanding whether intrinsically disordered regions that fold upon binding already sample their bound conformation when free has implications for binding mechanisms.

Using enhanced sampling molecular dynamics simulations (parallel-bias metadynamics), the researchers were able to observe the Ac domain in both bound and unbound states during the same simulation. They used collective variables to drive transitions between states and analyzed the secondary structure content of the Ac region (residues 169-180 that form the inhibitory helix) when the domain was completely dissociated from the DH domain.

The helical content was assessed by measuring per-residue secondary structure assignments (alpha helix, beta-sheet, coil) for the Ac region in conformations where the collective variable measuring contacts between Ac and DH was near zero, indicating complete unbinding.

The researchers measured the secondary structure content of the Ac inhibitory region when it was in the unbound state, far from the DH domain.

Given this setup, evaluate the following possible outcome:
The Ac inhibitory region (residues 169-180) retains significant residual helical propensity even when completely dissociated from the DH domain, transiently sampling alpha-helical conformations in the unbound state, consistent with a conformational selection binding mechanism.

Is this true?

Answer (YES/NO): YES